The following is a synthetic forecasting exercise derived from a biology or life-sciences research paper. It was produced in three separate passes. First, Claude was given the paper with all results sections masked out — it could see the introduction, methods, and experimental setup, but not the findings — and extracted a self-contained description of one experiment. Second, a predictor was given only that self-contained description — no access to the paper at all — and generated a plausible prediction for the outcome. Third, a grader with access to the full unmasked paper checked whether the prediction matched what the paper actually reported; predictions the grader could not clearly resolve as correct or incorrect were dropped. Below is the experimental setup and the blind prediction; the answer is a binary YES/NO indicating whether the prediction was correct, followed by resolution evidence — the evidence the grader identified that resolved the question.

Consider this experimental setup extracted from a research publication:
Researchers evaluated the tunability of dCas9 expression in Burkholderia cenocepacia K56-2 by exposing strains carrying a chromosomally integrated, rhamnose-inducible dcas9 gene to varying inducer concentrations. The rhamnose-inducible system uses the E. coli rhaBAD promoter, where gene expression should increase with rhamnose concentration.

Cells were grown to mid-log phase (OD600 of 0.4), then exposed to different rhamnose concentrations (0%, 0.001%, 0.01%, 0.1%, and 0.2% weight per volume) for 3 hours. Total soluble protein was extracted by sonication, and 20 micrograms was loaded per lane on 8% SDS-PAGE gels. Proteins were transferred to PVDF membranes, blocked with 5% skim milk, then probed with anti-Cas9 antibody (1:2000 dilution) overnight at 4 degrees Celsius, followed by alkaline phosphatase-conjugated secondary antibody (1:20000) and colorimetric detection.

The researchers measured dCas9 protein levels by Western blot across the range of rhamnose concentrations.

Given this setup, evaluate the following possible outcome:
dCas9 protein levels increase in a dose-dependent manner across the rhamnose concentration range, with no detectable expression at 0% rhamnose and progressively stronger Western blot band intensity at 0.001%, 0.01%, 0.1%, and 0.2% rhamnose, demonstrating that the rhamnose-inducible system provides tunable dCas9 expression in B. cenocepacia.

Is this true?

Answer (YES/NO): YES